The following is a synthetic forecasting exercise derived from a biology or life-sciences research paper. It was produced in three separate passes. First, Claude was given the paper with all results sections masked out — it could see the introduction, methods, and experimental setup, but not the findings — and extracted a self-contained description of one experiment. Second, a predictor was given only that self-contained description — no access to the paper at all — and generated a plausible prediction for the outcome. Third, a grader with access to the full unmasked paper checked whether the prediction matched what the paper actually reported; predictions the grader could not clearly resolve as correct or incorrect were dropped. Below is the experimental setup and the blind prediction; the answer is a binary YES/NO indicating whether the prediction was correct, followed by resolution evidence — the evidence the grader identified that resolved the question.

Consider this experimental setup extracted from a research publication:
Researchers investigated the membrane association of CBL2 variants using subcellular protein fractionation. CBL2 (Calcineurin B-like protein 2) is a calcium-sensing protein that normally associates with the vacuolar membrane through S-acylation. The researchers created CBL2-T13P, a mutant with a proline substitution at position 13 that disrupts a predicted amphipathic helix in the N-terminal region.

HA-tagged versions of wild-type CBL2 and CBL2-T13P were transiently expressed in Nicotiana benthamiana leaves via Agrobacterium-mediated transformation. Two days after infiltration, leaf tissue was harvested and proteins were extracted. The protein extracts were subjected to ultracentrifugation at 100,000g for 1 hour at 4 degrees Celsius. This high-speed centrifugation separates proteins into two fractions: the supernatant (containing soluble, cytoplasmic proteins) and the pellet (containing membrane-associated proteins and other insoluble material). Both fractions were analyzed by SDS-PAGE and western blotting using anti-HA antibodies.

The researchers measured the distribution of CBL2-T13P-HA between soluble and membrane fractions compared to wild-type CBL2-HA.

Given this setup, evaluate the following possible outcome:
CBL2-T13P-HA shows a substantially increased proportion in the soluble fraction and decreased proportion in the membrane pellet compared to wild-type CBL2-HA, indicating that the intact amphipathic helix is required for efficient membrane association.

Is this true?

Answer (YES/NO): YES